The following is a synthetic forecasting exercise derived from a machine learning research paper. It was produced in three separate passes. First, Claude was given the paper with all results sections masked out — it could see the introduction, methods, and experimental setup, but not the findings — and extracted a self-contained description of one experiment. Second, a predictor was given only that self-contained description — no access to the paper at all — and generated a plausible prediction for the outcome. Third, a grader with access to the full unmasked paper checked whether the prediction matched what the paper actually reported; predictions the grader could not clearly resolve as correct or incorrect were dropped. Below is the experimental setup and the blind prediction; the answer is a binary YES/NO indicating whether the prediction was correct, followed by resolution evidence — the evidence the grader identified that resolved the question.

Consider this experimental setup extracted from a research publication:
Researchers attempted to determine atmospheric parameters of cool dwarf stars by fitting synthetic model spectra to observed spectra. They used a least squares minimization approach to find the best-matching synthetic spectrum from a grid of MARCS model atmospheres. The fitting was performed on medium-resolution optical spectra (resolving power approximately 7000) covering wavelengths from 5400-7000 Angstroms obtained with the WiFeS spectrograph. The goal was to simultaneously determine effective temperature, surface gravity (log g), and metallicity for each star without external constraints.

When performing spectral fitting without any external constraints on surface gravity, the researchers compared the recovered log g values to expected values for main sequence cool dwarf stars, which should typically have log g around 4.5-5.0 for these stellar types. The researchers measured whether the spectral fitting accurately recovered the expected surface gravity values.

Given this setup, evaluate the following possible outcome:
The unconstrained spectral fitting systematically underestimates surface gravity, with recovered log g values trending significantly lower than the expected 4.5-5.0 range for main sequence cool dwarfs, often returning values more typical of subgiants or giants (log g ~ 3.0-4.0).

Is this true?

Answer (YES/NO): NO